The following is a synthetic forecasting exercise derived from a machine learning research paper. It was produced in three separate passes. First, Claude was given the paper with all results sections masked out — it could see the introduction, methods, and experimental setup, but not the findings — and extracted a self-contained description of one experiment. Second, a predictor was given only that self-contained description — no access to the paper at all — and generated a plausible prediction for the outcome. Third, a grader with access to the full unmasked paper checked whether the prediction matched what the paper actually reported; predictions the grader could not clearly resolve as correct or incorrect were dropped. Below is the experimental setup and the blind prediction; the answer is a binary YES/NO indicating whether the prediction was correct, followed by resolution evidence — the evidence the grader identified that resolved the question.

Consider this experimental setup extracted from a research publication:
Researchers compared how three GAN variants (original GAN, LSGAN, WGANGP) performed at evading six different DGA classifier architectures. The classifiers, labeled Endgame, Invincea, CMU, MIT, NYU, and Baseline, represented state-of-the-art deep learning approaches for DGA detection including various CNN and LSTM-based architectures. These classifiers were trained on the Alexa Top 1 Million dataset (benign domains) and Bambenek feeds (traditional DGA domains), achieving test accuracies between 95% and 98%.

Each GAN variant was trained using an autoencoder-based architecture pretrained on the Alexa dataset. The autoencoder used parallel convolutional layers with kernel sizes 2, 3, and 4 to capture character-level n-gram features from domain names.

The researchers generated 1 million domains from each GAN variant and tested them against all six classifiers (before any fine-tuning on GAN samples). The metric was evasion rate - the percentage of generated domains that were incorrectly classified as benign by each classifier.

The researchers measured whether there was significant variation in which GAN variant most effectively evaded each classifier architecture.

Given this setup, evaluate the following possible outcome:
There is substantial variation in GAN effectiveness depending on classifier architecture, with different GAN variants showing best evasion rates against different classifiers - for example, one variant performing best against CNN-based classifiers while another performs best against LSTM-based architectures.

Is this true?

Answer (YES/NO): NO